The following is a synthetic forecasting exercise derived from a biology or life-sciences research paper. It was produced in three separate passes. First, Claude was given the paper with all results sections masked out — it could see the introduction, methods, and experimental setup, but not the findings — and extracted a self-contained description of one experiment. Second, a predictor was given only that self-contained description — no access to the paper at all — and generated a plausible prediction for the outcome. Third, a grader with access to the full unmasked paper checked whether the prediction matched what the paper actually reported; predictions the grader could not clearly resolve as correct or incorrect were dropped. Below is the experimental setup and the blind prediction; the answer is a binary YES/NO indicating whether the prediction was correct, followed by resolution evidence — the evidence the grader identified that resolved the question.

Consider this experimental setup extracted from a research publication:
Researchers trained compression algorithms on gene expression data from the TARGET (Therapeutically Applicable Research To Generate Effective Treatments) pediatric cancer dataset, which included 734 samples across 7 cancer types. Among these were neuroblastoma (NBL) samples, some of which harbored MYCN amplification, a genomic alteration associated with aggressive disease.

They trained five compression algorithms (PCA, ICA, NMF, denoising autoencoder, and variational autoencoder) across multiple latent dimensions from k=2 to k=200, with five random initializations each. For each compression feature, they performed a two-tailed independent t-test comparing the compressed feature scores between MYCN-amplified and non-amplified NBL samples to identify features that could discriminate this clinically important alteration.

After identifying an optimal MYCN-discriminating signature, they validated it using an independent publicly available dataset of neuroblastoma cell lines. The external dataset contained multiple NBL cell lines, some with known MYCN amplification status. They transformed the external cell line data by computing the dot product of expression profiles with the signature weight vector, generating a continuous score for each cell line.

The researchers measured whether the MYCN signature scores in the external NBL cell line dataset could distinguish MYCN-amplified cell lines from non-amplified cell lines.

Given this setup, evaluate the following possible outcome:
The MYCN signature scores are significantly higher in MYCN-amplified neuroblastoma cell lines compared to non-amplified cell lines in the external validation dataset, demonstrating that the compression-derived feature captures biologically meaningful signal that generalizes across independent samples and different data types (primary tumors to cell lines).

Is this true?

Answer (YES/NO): YES